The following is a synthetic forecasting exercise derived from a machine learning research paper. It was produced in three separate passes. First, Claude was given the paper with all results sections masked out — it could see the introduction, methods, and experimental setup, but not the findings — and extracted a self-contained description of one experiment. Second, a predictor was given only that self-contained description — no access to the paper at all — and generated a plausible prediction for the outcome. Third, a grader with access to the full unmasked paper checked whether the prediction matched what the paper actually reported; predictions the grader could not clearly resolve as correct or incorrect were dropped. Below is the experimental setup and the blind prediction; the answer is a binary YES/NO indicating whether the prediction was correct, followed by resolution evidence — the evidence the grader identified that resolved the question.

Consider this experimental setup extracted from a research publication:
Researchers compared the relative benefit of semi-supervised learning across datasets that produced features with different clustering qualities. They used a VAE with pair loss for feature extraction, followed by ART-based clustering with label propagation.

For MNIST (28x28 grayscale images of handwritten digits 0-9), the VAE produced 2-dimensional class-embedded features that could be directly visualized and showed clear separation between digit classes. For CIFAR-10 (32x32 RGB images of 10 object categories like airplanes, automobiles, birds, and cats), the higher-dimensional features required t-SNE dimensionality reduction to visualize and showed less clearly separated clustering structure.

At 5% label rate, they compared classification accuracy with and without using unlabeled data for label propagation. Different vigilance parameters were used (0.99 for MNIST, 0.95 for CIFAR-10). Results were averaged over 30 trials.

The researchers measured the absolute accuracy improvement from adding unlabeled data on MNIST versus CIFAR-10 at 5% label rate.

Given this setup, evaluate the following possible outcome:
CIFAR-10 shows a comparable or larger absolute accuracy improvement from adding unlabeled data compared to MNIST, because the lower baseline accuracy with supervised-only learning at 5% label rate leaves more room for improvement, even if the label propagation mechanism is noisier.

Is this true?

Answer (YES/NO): NO